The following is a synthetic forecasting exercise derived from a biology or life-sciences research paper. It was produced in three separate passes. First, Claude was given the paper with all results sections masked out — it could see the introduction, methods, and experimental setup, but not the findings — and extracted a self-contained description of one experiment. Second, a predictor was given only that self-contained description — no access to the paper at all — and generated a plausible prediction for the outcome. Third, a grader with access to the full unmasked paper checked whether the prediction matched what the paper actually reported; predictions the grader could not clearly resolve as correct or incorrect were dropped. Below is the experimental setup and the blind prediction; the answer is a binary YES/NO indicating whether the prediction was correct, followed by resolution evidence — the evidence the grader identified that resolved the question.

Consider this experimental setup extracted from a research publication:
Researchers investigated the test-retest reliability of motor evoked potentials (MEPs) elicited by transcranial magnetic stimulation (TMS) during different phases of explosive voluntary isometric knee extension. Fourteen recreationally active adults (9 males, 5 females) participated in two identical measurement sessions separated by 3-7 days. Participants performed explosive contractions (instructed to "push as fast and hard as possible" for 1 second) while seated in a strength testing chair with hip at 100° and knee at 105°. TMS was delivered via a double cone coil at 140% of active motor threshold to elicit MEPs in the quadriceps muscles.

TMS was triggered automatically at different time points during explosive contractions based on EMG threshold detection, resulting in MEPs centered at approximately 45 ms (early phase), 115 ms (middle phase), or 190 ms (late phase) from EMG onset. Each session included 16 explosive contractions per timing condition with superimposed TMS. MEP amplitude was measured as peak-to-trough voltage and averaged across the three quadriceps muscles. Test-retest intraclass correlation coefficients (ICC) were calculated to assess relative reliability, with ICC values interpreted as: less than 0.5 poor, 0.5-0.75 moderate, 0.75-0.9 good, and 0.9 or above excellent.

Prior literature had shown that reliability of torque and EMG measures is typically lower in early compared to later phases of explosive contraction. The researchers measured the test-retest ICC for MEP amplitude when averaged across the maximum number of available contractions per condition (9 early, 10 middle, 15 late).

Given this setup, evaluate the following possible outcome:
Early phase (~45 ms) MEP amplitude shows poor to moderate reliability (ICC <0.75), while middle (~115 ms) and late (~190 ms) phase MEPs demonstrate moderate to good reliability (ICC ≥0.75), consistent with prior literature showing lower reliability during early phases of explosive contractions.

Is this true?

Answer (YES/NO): NO